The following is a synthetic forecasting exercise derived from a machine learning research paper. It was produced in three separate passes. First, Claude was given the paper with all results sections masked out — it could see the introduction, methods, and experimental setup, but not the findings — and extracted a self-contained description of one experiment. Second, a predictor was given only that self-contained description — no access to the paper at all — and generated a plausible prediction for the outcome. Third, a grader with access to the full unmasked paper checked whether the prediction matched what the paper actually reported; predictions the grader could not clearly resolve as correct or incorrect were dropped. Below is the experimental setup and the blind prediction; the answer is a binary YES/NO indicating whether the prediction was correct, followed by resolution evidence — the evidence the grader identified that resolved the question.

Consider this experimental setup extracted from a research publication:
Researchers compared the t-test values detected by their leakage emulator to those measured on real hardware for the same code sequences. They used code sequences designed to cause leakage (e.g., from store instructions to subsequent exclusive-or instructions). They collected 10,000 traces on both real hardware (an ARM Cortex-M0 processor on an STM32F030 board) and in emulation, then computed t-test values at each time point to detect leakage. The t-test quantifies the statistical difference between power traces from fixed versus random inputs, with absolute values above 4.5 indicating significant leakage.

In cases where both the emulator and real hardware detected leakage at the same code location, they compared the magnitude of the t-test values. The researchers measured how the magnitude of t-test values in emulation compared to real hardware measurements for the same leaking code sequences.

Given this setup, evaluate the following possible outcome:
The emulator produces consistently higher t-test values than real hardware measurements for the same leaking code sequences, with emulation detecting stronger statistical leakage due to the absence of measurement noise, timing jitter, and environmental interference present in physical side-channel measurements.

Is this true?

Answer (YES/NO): YES